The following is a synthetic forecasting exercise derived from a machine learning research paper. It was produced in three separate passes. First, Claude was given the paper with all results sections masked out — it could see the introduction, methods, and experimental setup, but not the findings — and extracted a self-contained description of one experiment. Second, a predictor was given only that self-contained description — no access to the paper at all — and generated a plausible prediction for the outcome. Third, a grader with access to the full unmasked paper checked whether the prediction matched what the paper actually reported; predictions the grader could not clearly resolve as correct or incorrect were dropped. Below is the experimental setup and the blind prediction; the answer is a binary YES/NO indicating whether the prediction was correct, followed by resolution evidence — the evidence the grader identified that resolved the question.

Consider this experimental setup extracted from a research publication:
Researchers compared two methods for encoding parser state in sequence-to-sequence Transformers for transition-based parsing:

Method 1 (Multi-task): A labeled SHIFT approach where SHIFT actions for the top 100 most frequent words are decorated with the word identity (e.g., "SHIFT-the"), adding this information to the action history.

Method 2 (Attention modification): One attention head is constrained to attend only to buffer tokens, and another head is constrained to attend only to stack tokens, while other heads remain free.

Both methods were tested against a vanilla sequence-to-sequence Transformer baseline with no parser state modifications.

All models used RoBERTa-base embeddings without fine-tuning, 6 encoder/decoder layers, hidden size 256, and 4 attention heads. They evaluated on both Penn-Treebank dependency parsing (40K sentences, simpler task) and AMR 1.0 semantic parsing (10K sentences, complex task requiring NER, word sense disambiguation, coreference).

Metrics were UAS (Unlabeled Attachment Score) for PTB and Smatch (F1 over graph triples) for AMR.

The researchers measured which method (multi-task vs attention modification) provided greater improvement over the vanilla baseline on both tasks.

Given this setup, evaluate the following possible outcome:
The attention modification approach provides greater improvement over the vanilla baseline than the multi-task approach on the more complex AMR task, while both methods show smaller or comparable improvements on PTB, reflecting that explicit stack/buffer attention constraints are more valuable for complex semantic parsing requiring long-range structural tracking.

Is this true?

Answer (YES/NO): NO